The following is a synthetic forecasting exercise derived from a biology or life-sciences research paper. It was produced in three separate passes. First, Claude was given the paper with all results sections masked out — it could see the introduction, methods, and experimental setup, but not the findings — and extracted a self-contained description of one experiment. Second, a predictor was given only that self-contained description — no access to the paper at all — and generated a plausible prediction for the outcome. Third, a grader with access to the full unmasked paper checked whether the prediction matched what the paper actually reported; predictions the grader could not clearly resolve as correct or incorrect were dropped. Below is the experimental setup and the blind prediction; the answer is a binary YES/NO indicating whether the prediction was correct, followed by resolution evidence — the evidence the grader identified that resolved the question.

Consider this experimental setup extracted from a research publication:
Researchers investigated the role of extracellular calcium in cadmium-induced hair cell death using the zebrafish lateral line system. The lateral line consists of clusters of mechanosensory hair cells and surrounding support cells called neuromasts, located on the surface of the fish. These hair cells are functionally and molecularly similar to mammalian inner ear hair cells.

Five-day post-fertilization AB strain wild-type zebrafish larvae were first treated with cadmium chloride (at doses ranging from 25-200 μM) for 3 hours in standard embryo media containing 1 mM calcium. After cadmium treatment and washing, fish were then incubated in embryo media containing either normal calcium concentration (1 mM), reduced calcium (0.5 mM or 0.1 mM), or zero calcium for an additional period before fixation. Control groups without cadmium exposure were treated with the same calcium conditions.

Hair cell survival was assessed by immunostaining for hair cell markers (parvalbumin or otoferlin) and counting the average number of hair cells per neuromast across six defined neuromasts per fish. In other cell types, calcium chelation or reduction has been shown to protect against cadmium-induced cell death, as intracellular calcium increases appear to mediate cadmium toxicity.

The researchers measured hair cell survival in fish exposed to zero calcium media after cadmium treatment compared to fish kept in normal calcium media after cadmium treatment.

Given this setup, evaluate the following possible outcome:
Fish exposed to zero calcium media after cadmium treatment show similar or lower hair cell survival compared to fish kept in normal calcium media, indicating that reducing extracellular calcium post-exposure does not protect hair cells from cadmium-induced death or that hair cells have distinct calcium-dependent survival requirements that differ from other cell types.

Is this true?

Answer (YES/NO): YES